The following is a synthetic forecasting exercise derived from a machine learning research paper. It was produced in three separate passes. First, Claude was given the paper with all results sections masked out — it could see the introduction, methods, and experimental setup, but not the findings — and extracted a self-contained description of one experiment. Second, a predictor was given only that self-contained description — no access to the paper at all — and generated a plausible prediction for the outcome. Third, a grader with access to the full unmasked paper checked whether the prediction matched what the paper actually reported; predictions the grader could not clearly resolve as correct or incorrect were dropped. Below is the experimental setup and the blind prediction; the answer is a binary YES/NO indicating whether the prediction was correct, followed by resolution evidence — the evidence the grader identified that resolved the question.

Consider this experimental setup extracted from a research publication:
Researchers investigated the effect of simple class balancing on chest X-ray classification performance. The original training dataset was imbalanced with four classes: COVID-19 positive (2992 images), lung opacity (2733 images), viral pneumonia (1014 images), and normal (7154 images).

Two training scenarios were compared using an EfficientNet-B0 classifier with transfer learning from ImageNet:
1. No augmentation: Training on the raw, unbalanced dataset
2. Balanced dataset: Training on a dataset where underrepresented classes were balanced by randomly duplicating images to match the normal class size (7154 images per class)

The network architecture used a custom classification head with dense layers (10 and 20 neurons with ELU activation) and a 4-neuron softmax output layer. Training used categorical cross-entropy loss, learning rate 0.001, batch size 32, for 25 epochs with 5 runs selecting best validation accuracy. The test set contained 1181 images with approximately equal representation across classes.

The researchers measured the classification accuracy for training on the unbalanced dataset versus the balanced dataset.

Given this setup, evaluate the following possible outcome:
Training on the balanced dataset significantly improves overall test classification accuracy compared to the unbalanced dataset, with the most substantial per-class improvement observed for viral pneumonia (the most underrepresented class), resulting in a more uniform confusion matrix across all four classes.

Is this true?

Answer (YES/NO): NO